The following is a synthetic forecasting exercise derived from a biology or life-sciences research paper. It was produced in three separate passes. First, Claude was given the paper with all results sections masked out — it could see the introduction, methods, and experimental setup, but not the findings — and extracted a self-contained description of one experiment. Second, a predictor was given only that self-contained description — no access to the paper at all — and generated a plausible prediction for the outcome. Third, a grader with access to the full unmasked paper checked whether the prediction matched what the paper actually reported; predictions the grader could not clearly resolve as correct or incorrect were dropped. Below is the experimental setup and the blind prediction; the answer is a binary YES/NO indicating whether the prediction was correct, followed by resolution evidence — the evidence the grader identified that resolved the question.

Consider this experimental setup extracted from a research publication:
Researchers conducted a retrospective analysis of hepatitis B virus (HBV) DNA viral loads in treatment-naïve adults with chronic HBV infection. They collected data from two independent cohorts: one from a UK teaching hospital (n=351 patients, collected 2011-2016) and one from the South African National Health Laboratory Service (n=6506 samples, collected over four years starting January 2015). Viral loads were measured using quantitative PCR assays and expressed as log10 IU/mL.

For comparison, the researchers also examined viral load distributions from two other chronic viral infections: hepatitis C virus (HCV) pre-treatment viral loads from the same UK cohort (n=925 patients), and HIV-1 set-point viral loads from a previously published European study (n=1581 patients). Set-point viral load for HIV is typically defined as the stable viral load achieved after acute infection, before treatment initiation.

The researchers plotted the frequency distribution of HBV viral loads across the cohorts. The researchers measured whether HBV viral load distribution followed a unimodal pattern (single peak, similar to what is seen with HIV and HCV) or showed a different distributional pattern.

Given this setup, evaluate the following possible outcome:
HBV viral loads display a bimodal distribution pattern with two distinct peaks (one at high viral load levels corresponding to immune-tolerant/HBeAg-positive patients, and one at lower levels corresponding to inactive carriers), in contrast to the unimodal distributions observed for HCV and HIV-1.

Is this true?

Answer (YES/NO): YES